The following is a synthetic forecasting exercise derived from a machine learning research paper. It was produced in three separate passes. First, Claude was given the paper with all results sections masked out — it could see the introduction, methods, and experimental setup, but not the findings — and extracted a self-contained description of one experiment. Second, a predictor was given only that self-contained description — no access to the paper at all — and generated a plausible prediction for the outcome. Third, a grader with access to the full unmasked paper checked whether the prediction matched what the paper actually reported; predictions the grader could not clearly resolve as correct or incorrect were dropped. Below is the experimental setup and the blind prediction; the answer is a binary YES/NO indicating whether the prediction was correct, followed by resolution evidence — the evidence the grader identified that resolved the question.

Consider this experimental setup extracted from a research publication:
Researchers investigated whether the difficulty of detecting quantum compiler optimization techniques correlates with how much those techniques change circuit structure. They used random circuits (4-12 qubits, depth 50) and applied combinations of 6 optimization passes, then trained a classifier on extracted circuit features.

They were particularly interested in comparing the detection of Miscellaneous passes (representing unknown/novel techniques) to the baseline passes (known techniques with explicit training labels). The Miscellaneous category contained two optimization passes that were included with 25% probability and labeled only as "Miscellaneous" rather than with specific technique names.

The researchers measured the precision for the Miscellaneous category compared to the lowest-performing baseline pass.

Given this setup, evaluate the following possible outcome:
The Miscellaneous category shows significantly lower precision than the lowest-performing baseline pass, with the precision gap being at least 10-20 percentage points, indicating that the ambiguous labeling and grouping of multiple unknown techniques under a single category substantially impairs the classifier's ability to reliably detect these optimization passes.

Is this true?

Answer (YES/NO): YES